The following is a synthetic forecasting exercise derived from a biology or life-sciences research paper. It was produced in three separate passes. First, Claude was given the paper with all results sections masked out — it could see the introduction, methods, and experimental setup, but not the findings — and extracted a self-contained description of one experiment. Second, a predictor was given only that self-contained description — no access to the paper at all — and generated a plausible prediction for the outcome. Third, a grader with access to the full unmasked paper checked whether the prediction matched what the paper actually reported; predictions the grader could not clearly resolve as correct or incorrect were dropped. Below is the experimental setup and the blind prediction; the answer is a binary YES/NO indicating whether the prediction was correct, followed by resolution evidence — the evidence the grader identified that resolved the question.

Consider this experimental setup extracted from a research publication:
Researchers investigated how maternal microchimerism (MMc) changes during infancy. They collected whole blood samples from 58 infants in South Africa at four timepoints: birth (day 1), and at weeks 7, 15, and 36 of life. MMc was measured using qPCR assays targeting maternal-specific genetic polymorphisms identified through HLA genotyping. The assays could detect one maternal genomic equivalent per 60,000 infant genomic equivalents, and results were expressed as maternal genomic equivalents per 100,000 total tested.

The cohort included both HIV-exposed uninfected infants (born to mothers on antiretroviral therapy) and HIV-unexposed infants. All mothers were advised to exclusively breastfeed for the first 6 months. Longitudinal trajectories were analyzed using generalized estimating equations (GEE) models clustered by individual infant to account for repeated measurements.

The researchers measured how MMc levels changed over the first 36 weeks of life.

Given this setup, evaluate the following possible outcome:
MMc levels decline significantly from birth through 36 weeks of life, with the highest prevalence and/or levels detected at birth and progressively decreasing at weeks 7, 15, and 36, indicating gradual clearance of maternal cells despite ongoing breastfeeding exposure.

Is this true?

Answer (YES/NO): NO